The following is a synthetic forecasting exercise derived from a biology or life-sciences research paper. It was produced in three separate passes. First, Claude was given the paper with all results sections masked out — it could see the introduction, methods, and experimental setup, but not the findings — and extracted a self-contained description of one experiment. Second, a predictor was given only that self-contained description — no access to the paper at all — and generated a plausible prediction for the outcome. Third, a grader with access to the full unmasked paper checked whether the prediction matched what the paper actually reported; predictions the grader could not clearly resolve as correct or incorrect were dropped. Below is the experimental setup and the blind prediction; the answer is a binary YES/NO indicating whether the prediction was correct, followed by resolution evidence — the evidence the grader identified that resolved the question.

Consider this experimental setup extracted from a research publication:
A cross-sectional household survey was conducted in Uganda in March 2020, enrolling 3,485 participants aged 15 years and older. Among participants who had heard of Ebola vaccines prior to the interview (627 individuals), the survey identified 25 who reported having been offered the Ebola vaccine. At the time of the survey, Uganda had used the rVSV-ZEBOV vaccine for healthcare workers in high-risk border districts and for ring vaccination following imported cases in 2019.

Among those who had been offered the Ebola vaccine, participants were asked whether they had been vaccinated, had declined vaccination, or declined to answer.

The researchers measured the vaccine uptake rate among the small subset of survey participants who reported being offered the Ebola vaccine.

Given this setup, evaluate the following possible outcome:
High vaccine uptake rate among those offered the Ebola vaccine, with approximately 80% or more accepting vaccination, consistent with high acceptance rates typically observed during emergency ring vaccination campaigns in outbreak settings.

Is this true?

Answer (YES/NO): NO